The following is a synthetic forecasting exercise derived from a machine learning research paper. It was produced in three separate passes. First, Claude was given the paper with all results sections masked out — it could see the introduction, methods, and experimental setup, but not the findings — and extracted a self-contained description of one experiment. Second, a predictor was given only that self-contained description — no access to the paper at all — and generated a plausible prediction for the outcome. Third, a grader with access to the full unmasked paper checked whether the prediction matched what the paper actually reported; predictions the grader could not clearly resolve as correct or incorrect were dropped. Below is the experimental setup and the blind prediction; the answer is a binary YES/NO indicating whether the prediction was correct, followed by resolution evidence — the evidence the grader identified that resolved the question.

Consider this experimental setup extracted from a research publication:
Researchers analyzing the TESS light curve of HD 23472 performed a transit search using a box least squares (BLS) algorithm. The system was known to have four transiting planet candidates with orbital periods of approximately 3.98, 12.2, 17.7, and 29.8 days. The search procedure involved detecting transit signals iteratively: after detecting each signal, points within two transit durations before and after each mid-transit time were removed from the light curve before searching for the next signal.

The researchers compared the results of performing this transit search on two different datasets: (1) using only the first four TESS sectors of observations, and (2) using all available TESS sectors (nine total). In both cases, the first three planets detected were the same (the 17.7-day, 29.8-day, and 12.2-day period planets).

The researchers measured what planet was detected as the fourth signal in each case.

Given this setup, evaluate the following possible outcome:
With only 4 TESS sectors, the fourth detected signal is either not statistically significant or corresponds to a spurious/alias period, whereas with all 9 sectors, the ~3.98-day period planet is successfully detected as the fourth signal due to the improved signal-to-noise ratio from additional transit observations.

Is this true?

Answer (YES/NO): NO